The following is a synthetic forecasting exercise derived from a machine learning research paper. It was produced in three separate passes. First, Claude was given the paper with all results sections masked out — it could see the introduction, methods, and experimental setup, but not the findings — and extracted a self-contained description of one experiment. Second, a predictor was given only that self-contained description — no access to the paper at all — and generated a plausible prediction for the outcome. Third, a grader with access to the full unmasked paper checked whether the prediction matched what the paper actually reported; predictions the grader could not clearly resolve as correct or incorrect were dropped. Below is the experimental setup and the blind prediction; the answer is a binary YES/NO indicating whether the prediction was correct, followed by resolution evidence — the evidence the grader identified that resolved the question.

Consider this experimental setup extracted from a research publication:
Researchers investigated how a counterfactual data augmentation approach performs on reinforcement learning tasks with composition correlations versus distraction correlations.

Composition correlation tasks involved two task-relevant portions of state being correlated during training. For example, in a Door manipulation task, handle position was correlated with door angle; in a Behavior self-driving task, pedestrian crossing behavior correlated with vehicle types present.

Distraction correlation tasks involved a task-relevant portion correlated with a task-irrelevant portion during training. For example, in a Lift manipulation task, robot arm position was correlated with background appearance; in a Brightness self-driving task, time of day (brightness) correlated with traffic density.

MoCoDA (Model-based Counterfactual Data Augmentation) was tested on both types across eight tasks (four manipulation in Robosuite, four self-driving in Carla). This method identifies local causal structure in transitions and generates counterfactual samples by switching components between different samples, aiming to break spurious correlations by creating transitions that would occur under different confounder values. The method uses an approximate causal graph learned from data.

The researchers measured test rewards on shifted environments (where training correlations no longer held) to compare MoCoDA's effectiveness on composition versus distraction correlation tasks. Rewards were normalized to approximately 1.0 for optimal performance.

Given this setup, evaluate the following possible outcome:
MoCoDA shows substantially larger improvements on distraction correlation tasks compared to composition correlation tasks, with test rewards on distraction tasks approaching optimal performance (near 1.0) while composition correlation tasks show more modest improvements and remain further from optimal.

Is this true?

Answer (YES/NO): NO